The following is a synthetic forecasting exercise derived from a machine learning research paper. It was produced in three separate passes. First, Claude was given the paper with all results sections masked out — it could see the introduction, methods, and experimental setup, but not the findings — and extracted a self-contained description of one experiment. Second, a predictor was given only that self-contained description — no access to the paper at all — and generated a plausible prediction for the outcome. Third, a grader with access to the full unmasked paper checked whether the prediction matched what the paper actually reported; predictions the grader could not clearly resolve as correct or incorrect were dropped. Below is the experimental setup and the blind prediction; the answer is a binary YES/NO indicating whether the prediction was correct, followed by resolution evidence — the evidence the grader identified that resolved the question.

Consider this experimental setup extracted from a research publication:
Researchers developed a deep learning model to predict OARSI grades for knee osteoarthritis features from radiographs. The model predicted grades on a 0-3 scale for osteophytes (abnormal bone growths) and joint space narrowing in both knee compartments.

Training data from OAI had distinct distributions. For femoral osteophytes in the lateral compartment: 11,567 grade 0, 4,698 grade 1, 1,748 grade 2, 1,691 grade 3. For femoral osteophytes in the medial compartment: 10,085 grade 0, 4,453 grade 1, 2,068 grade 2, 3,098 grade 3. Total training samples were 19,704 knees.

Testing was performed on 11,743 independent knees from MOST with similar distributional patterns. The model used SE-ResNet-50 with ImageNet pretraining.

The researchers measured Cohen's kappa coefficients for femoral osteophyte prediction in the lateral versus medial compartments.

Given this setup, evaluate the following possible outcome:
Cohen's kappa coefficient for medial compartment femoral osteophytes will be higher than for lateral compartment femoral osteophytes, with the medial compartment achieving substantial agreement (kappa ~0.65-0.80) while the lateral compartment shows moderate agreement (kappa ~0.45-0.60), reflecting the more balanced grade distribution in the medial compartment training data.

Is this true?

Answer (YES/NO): NO